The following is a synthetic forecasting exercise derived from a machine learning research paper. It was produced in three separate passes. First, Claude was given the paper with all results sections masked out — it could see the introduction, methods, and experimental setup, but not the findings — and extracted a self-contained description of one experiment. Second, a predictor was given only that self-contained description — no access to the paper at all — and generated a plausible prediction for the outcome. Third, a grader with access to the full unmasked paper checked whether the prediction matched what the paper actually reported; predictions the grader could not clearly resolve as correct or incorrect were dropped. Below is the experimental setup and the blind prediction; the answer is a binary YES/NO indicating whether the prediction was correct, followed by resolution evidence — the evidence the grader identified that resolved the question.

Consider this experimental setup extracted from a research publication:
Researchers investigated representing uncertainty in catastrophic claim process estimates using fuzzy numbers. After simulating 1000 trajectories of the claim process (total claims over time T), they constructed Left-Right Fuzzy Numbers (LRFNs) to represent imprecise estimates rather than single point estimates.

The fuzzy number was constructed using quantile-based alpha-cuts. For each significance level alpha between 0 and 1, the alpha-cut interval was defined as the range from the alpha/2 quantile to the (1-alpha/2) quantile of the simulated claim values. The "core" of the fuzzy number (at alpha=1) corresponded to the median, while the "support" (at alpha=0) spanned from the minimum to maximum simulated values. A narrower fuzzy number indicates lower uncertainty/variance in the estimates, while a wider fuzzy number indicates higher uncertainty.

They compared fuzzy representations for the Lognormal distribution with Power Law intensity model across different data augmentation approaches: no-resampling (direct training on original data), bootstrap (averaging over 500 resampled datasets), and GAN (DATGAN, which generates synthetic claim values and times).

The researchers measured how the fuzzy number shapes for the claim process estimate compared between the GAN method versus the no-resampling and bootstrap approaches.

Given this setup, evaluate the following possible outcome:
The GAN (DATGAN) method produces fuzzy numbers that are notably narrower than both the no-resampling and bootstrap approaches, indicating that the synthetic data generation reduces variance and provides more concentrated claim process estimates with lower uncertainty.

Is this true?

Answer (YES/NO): YES